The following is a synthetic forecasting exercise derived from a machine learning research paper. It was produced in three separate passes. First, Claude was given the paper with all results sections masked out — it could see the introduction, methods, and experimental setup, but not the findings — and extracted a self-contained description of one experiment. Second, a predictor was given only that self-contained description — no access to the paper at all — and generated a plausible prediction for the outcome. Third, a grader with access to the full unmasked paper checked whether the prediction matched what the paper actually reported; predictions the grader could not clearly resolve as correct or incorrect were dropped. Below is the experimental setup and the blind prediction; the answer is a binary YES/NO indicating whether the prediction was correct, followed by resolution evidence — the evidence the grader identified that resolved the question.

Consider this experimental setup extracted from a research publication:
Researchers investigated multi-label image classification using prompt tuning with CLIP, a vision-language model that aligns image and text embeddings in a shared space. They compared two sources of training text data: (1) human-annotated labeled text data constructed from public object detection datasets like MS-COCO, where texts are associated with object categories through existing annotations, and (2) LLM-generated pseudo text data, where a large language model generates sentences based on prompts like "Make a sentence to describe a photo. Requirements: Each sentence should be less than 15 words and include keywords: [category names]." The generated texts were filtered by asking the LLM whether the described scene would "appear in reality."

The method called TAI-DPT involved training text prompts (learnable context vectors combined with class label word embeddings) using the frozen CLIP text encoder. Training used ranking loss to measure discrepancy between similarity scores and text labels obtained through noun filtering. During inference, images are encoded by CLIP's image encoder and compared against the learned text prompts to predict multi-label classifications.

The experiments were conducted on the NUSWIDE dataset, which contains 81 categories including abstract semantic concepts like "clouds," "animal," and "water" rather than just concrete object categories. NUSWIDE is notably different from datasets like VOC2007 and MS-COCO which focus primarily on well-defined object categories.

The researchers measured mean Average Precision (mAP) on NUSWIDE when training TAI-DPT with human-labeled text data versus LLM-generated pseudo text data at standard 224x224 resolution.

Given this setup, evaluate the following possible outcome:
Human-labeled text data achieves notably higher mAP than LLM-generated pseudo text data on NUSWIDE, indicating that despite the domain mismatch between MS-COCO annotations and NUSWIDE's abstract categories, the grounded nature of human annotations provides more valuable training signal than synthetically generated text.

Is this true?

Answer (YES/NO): NO